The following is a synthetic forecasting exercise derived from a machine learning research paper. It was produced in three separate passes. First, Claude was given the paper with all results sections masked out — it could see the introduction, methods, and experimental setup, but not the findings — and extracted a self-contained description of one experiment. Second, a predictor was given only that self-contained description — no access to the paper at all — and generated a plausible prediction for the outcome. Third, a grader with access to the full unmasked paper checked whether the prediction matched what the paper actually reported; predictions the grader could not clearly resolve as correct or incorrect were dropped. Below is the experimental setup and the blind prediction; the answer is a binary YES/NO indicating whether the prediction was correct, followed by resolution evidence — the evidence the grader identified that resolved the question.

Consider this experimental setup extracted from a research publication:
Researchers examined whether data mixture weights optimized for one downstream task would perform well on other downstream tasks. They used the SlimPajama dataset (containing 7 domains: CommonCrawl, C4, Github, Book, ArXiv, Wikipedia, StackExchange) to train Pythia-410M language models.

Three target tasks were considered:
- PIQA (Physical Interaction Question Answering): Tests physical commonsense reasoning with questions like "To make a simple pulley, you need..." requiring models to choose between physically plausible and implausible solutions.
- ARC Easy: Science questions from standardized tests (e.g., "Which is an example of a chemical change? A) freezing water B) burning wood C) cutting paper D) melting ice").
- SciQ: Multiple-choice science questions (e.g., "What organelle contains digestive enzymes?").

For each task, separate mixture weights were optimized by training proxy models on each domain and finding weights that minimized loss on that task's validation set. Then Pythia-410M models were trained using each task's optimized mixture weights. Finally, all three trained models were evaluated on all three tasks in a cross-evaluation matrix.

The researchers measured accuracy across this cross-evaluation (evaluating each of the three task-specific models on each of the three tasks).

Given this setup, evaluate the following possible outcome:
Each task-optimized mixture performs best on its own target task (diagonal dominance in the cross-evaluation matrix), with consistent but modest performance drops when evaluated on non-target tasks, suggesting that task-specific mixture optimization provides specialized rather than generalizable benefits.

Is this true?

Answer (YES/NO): NO